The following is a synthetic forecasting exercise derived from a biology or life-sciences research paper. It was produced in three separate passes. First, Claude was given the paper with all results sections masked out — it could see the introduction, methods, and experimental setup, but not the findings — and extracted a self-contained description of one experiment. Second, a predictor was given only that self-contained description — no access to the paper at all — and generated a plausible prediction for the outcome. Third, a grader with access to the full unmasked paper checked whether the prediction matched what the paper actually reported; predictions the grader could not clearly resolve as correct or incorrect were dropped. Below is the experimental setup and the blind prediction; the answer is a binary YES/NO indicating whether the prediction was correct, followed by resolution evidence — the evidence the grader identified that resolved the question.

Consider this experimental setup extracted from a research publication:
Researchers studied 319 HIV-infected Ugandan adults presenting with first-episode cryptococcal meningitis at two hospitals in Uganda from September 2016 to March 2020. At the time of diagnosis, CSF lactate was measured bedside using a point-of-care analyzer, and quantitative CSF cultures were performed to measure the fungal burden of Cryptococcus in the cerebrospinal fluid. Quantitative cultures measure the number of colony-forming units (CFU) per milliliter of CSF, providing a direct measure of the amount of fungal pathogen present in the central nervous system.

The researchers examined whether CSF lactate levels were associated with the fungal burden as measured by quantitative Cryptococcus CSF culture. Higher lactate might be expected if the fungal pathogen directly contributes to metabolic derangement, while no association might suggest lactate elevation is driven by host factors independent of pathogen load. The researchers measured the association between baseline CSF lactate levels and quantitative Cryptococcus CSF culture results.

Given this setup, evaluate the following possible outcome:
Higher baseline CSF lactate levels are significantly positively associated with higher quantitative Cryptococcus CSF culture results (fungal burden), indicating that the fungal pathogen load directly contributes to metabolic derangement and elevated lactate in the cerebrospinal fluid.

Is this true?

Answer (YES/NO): NO